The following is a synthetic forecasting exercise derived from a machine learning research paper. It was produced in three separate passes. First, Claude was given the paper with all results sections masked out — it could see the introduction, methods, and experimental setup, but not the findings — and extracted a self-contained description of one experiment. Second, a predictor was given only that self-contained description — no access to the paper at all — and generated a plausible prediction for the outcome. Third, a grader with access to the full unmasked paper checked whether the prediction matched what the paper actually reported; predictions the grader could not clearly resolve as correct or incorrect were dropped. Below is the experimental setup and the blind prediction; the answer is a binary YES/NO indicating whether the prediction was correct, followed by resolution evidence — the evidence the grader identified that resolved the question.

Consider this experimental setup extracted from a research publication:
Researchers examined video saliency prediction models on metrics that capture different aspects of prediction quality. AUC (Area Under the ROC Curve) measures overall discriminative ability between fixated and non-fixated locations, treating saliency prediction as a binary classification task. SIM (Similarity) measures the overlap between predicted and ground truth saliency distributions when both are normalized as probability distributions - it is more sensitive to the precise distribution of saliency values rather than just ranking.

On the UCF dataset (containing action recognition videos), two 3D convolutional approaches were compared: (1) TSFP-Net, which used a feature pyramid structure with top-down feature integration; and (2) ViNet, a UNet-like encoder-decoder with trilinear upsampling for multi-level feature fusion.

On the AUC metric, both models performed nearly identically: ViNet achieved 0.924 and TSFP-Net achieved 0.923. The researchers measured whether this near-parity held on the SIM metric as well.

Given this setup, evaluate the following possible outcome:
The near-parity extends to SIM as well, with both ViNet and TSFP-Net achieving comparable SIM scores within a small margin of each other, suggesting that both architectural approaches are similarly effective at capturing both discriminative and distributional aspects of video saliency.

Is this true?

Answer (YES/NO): NO